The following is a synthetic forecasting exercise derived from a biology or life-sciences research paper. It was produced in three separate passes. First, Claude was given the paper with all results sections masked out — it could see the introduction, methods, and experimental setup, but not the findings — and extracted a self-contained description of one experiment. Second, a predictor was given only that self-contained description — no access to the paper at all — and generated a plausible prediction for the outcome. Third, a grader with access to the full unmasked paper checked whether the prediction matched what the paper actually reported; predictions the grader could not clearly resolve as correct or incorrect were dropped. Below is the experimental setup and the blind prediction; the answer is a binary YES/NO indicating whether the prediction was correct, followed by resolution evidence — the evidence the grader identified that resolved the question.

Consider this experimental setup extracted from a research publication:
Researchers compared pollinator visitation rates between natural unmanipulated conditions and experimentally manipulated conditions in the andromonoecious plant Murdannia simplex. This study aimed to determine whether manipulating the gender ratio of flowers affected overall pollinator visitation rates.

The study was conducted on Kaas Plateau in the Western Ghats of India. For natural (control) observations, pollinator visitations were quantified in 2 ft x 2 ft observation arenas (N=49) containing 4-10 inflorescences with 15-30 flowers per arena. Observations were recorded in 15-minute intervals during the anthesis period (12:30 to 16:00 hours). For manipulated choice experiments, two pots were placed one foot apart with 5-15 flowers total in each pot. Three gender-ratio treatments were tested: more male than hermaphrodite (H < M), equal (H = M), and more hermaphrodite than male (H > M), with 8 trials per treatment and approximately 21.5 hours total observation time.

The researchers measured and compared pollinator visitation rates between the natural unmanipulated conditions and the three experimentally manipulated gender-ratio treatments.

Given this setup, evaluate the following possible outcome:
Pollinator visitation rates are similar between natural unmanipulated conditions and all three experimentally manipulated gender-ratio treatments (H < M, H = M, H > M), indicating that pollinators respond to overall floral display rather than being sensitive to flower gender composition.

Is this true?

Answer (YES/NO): NO